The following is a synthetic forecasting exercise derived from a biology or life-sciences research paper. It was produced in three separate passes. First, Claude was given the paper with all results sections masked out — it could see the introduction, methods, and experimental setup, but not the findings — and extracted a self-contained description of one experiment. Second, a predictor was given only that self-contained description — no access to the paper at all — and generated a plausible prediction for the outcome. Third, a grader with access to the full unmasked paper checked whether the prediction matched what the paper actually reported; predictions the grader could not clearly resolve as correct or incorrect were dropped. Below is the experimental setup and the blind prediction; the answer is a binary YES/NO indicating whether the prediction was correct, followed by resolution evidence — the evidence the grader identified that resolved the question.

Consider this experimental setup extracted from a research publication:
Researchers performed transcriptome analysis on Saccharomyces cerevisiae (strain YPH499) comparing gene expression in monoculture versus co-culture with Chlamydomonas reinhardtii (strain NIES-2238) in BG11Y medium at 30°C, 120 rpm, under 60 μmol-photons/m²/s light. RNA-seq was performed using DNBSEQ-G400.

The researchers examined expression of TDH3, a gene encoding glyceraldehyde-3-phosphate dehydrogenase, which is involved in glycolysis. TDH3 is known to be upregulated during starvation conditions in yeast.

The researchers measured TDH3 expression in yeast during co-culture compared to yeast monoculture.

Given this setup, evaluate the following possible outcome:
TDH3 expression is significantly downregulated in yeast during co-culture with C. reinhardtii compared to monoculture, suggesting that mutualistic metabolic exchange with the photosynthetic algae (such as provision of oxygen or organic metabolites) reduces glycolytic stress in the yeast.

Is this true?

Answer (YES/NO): NO